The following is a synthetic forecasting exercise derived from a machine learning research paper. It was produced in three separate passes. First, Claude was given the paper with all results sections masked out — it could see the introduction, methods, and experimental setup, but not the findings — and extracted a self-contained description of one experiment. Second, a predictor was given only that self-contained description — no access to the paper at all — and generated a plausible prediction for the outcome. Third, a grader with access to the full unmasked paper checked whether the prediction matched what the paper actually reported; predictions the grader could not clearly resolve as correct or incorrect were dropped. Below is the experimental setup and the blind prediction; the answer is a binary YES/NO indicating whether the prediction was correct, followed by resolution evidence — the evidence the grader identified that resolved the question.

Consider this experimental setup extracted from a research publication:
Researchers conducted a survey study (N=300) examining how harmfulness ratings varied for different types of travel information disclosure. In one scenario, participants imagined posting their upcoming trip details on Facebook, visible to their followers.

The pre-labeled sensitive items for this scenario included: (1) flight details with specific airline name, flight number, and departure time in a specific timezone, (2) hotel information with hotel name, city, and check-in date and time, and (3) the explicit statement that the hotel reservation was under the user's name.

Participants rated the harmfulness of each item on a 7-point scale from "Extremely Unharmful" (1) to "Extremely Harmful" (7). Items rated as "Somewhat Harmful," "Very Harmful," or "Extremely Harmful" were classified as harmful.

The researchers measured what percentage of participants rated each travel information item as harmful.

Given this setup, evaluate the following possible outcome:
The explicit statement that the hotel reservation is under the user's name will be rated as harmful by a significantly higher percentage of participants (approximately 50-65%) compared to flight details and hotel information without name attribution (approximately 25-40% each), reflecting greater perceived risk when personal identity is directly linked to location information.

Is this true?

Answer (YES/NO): NO